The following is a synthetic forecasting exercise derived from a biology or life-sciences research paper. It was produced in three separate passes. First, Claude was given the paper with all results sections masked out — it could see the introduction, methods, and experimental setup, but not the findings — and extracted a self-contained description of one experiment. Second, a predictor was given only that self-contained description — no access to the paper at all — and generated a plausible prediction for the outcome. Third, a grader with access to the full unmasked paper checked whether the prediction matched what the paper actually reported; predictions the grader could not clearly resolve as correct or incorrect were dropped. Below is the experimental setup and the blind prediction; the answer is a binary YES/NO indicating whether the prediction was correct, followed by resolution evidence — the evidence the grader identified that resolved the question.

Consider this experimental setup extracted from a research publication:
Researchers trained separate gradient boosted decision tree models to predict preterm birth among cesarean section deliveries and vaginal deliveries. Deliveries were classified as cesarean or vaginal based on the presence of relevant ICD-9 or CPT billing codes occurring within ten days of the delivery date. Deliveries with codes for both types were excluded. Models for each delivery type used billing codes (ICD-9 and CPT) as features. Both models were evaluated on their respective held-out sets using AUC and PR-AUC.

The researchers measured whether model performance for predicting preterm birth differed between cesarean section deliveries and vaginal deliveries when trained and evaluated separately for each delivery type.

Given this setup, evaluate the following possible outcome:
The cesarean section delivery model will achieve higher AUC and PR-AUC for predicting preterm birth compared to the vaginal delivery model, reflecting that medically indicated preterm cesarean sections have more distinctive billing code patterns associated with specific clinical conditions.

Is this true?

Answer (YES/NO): YES